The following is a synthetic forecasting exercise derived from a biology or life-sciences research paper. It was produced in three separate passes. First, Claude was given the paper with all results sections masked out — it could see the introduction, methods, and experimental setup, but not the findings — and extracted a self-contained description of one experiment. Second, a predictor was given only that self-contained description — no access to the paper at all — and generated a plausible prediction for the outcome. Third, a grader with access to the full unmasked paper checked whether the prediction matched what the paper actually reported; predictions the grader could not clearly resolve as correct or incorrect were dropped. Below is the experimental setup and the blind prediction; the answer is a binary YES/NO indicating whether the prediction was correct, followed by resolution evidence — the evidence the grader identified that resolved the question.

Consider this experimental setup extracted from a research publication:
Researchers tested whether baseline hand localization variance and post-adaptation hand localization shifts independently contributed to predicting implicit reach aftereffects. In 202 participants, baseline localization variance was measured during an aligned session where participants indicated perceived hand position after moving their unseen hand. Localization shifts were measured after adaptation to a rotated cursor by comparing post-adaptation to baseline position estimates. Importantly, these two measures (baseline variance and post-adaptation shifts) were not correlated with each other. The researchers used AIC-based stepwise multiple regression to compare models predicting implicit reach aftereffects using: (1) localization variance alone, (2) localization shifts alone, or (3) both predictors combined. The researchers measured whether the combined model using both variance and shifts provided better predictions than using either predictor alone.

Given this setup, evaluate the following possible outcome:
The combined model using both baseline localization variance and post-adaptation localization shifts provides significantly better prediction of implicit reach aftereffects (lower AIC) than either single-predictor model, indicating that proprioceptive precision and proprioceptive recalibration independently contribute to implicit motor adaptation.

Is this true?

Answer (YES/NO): YES